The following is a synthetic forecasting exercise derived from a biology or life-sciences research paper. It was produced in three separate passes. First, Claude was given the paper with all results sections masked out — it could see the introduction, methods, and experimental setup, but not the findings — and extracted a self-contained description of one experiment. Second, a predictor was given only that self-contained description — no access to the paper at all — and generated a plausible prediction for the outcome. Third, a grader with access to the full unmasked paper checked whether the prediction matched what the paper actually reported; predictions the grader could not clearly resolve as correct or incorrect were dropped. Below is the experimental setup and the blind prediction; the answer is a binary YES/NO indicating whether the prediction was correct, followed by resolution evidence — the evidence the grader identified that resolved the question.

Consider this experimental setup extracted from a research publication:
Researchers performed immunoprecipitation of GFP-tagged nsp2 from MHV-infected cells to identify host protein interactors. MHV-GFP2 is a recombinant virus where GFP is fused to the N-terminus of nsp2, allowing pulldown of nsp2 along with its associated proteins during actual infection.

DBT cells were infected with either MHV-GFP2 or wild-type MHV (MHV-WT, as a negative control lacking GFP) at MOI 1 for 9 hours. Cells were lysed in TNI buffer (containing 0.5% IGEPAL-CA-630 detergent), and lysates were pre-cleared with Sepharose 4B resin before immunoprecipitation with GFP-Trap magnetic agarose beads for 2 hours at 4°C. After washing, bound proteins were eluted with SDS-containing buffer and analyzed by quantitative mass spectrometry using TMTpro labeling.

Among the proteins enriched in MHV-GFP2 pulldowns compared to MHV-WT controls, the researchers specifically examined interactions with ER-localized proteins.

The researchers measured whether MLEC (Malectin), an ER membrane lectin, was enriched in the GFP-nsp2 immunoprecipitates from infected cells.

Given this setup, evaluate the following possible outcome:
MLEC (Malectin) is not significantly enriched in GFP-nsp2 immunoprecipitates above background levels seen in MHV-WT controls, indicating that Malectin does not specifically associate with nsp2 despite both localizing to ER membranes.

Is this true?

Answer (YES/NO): YES